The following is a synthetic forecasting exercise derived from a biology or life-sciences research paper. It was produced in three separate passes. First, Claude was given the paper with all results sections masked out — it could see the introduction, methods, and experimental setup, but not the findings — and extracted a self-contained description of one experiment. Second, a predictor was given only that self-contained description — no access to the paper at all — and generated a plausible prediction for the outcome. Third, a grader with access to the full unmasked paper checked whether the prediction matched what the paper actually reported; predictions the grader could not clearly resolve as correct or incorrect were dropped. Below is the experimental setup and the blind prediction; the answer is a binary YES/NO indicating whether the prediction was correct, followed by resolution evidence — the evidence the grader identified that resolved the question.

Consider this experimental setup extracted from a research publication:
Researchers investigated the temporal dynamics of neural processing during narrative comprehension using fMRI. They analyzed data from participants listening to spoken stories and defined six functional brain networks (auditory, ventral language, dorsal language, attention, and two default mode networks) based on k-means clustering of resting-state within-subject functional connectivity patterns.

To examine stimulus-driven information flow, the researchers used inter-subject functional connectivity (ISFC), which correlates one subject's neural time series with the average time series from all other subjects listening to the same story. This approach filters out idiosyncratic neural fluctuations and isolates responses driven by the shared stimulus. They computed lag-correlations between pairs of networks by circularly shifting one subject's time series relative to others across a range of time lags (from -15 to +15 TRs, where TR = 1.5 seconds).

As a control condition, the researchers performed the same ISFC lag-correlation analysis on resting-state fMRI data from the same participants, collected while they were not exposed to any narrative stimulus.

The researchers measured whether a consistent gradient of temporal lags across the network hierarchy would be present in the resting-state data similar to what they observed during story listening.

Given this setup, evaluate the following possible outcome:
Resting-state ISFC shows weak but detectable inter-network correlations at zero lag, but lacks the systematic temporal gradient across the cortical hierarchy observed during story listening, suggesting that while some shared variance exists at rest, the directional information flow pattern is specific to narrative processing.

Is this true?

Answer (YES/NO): NO